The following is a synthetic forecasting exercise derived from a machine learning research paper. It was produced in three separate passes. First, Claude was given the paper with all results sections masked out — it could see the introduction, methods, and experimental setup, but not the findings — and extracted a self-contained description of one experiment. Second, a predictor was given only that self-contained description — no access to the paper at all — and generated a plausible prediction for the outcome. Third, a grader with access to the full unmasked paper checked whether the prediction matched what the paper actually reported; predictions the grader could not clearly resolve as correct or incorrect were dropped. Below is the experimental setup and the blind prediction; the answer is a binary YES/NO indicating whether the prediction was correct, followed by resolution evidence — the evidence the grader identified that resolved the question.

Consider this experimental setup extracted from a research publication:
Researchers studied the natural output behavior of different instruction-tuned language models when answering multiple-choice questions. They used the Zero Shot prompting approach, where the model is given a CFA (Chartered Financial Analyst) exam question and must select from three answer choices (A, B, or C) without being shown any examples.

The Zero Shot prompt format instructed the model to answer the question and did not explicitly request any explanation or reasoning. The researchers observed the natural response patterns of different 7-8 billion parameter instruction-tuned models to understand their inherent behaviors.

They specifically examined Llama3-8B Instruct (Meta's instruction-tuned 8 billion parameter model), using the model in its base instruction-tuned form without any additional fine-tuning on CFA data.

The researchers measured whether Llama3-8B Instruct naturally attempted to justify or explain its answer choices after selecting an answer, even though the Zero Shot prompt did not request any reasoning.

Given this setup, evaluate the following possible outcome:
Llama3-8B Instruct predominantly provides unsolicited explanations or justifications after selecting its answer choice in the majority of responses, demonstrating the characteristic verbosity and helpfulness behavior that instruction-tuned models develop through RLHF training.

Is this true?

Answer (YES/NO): YES